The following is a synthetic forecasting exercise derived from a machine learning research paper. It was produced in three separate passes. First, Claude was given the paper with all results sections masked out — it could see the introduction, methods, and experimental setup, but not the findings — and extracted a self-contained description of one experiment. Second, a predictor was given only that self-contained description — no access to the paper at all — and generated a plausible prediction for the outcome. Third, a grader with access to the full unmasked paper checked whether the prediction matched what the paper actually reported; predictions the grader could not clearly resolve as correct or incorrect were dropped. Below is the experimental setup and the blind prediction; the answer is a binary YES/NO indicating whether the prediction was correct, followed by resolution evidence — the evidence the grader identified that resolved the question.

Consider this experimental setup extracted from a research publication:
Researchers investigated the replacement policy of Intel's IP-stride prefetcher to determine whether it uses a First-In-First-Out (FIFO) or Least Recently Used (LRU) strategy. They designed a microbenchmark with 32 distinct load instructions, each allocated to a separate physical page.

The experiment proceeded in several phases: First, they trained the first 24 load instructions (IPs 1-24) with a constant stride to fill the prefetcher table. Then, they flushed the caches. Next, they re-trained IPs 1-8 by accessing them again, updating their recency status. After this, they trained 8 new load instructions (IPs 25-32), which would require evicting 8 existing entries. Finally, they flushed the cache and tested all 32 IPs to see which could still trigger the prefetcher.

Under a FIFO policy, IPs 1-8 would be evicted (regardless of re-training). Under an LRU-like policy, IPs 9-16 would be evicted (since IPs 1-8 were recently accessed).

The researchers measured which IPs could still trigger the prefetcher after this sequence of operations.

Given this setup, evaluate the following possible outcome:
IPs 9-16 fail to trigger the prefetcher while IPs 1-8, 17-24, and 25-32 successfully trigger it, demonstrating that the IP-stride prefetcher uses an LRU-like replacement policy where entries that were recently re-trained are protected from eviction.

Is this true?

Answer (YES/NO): YES